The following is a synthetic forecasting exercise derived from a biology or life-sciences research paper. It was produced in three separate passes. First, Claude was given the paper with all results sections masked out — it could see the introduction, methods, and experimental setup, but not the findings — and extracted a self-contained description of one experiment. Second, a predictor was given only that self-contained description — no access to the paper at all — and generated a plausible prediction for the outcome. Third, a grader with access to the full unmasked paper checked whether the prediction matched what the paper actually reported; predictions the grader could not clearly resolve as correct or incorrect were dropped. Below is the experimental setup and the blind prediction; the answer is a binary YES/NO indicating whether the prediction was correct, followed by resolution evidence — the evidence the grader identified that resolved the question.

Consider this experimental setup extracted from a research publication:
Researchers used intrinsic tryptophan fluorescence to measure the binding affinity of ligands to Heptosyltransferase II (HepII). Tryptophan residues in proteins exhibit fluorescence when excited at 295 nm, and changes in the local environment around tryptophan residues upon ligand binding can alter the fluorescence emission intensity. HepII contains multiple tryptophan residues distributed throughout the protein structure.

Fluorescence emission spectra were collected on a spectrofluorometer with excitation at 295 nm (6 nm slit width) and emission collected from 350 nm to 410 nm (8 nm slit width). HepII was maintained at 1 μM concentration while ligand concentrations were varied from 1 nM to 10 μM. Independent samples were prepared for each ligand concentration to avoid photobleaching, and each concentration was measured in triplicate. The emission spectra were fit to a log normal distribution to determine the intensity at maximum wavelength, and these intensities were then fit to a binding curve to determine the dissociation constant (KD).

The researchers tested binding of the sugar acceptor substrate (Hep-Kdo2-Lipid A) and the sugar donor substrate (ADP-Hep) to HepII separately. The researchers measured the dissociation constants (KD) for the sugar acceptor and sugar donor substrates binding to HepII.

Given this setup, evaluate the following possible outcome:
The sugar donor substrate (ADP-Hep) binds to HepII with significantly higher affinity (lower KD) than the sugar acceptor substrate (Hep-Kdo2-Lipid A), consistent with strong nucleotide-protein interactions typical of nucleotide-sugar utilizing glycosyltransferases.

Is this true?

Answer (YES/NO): NO